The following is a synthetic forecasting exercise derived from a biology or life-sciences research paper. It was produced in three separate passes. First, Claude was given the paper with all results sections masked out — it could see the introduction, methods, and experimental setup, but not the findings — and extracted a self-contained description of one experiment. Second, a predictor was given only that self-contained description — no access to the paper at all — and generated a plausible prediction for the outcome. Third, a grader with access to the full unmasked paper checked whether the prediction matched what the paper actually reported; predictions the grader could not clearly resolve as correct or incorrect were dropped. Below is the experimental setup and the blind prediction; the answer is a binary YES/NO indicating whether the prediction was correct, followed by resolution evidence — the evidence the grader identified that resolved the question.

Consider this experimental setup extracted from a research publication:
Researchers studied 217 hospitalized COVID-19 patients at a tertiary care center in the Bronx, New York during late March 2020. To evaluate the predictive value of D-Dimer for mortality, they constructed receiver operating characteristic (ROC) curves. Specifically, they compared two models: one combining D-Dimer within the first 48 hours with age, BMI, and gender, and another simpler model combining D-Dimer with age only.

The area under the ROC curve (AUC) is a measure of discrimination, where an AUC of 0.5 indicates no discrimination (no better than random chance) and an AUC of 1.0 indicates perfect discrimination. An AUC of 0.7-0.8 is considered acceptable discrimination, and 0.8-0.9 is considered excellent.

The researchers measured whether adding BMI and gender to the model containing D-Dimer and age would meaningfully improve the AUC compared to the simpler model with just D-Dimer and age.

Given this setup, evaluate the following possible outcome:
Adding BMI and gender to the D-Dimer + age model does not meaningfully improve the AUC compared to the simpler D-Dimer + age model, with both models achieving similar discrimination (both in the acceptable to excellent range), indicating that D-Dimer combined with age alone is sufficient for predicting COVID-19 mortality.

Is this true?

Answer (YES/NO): YES